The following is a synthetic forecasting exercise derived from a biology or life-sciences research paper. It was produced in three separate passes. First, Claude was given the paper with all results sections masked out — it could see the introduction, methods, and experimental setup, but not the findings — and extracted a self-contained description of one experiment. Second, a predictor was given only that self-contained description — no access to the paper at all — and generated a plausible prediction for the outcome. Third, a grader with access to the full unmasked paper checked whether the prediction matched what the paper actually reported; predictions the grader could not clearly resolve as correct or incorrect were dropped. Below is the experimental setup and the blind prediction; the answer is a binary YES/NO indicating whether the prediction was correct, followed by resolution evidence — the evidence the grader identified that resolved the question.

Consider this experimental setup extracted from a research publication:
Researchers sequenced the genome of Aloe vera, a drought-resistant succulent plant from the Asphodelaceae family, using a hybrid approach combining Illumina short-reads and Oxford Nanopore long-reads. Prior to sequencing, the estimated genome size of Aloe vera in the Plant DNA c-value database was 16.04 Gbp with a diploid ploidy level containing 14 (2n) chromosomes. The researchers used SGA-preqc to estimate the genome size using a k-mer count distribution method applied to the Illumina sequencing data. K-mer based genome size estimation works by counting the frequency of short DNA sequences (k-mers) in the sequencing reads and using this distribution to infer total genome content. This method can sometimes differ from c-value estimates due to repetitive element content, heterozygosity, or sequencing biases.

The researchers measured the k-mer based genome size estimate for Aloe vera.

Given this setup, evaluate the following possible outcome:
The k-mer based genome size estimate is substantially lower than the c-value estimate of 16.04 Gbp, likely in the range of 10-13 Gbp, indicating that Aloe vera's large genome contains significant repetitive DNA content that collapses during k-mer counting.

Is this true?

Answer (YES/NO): NO